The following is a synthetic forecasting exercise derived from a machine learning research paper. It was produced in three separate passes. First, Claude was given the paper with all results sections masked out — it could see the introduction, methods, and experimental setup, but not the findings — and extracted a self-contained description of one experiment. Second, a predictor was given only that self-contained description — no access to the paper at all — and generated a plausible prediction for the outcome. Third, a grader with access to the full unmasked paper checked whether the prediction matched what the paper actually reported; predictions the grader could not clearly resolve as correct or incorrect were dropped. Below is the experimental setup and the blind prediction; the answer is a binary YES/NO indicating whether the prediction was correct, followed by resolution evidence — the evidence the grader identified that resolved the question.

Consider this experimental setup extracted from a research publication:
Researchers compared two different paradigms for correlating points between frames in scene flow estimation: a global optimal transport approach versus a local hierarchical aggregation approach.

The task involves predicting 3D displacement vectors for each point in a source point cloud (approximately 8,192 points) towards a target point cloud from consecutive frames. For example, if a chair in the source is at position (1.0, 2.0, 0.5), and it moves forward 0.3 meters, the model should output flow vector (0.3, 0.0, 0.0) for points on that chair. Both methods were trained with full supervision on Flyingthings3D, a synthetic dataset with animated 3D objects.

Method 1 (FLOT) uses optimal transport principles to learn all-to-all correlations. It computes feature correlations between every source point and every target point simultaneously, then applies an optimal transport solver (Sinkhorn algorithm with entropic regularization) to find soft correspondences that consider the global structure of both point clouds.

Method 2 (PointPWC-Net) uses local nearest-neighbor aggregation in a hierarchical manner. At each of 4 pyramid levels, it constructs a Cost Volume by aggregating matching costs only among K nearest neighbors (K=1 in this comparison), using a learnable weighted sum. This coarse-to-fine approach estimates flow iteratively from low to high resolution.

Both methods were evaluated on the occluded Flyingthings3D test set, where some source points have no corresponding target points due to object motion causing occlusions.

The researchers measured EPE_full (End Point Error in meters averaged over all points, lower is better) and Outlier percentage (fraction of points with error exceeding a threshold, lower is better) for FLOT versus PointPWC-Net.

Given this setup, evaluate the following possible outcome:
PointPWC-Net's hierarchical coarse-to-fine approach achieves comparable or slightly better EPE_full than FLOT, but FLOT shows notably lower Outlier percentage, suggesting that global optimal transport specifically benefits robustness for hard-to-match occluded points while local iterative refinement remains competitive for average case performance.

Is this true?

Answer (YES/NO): NO